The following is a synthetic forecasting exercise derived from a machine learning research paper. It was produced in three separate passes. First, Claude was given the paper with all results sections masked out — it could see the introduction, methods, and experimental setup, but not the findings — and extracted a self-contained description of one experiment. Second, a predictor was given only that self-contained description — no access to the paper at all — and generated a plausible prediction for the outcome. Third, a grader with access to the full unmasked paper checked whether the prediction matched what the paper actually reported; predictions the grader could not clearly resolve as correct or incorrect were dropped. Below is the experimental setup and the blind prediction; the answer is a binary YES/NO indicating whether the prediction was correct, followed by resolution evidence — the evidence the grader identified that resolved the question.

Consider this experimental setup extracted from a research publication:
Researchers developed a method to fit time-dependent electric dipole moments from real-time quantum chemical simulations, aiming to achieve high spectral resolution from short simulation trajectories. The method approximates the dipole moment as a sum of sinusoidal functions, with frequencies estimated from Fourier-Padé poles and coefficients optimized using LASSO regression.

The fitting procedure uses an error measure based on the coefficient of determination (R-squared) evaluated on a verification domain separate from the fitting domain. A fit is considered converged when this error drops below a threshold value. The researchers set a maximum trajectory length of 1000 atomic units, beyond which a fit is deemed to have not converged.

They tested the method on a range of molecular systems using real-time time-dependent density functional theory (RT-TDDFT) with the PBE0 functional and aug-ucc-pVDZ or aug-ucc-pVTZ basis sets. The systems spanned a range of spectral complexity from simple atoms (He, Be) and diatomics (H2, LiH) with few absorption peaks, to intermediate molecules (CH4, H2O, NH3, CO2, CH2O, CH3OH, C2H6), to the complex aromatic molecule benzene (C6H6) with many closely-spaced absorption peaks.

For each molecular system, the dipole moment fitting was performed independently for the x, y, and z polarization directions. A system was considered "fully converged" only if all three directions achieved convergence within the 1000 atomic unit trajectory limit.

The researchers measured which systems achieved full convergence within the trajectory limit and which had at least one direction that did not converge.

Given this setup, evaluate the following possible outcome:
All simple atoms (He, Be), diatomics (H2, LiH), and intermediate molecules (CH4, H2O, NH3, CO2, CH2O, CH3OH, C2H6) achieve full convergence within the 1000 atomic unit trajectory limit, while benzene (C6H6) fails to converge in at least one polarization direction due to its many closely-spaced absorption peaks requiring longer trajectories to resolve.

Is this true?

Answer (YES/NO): NO